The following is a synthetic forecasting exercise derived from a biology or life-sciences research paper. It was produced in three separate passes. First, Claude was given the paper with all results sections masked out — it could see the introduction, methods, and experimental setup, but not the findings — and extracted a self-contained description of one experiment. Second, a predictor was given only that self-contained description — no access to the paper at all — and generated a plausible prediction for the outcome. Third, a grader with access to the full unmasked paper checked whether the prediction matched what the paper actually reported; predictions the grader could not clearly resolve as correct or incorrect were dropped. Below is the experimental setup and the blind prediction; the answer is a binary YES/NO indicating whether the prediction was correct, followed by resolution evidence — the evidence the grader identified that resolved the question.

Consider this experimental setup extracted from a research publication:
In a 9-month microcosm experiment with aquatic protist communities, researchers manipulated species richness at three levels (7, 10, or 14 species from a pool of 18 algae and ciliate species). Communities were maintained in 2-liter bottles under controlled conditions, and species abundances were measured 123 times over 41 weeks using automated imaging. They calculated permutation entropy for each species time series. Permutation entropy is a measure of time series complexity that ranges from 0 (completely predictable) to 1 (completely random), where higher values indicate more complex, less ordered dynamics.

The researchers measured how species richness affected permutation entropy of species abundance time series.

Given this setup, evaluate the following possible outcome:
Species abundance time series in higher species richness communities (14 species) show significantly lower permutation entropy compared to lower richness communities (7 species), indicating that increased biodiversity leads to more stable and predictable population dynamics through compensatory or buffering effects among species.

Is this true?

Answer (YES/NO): NO